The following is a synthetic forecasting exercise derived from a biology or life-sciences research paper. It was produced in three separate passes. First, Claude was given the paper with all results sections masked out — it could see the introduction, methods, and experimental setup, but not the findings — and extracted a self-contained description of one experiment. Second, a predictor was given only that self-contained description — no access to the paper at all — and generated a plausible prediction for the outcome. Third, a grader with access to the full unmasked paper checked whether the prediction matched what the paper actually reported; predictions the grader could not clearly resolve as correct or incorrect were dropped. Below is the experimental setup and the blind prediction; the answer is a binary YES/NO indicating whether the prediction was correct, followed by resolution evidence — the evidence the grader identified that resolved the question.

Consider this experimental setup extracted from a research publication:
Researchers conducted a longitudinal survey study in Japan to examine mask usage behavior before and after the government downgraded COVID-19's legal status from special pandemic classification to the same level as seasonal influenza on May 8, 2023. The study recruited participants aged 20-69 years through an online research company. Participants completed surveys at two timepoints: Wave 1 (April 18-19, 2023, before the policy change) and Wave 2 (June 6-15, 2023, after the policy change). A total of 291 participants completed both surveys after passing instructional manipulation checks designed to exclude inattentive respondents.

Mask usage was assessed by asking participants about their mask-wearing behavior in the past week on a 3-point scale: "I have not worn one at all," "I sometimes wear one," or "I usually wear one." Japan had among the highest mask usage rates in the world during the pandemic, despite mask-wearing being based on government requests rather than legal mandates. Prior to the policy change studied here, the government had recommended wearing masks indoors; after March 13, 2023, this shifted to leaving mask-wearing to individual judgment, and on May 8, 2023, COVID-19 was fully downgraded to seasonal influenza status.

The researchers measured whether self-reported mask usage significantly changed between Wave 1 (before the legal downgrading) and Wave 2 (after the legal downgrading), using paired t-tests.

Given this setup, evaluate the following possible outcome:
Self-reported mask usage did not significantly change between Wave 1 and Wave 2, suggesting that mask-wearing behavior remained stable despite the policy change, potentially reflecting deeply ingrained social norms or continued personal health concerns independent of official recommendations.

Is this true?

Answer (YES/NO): NO